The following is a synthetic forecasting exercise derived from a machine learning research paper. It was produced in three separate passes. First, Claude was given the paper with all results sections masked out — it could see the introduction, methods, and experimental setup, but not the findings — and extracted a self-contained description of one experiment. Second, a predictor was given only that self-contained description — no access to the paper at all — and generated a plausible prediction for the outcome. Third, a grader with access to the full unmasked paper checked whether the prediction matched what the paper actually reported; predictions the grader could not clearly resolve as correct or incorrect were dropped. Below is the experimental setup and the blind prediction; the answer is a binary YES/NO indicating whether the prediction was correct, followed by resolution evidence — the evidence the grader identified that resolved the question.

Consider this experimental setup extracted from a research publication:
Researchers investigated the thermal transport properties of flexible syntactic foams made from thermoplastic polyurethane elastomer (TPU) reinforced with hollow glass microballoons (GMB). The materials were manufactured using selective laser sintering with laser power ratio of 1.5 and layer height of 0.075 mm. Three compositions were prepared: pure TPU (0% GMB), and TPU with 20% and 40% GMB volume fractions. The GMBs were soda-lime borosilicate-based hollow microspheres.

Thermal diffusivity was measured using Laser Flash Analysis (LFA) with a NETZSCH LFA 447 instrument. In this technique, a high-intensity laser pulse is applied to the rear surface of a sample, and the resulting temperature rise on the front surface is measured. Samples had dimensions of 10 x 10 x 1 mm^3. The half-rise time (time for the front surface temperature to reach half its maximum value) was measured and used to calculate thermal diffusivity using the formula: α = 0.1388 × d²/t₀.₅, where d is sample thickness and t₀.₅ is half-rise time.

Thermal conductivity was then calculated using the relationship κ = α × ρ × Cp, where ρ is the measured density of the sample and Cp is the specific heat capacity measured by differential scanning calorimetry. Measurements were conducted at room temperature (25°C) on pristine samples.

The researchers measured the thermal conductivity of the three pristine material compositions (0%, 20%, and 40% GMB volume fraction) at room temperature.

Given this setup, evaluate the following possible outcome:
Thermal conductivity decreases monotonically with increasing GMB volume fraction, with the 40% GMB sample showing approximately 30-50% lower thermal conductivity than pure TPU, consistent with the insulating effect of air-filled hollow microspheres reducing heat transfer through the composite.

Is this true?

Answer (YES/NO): NO